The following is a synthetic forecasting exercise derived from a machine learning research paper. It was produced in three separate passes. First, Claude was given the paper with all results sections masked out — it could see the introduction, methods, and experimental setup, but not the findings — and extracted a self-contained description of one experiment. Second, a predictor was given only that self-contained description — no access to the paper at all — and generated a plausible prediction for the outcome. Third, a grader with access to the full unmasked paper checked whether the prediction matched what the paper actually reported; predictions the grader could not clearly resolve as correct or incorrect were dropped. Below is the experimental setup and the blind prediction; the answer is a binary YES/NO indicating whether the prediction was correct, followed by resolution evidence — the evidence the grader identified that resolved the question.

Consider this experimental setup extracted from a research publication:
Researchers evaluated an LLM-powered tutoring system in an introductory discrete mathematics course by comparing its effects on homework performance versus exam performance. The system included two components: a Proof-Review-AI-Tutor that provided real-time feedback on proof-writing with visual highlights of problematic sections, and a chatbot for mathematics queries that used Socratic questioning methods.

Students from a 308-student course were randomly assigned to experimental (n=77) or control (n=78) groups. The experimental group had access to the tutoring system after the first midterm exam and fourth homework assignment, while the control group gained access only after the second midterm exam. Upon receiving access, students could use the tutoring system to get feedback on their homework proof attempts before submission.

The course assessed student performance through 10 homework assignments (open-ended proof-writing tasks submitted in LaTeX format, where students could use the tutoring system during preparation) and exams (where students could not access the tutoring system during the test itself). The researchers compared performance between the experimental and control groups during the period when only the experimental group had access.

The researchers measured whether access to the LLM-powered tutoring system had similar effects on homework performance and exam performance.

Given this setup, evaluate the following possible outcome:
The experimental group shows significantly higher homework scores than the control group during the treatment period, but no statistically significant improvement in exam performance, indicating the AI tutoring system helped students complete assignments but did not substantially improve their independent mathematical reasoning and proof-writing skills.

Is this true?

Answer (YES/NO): YES